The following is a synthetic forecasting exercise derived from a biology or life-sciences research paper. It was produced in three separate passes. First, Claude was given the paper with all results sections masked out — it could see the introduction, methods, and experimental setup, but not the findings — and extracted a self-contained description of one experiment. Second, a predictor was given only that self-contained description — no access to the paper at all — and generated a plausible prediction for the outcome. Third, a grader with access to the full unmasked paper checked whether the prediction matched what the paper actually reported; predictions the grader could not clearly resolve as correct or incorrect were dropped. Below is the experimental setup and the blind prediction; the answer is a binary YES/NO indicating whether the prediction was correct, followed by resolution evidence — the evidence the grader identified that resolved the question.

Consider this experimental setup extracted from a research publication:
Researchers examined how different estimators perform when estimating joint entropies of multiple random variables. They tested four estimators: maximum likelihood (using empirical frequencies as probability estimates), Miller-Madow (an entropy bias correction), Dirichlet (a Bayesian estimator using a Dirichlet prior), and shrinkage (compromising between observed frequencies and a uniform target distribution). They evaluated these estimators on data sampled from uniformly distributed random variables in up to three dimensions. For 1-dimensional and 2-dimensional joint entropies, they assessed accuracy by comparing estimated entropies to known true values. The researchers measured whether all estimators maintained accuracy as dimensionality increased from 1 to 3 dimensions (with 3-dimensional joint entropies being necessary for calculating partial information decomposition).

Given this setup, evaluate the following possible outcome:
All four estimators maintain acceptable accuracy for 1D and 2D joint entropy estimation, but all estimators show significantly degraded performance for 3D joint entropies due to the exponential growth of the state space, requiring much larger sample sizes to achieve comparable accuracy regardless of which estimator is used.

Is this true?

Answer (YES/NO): NO